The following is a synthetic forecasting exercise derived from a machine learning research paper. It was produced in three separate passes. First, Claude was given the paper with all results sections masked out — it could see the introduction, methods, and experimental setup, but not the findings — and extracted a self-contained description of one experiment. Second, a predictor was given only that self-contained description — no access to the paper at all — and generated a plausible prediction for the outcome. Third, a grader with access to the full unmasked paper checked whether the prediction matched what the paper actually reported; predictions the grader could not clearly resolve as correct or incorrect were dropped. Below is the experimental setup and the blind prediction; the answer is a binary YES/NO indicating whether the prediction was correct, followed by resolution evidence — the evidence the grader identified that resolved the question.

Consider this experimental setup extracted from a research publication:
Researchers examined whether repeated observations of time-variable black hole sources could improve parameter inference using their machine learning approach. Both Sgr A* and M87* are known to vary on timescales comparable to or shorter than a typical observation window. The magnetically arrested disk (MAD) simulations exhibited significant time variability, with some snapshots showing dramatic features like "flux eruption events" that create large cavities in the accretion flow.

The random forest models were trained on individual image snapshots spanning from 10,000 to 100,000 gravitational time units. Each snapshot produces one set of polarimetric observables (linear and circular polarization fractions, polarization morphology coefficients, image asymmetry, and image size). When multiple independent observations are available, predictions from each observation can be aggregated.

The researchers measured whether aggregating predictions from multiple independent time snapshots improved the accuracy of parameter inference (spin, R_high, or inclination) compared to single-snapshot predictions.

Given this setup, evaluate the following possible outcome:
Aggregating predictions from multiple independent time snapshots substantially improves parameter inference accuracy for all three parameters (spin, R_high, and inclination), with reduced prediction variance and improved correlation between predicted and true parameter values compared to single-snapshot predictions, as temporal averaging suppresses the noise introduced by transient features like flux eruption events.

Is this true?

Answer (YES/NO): NO